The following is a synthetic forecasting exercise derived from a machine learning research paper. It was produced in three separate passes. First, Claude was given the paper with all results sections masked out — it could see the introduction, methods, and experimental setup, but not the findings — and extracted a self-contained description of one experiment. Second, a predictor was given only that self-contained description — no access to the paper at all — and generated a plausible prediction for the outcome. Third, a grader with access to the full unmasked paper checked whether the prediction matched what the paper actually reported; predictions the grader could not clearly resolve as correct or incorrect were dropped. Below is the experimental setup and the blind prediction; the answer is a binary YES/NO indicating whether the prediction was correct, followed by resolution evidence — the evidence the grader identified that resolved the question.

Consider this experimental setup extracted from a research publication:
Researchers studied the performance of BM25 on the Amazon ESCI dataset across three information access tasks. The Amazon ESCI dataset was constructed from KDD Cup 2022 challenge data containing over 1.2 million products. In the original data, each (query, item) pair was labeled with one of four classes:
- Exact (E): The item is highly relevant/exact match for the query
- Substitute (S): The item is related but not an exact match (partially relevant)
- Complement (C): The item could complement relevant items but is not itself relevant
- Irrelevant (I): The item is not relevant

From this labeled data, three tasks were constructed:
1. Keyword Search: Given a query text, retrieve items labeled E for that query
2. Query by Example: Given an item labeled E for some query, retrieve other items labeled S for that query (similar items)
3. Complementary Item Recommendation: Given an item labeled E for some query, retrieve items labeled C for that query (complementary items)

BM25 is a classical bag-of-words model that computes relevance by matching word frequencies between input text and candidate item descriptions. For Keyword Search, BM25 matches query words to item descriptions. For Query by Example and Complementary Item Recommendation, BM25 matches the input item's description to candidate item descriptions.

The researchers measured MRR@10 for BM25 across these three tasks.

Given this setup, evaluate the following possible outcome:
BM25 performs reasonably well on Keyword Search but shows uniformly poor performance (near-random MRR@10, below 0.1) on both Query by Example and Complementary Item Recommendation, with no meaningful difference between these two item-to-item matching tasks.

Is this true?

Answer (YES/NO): YES